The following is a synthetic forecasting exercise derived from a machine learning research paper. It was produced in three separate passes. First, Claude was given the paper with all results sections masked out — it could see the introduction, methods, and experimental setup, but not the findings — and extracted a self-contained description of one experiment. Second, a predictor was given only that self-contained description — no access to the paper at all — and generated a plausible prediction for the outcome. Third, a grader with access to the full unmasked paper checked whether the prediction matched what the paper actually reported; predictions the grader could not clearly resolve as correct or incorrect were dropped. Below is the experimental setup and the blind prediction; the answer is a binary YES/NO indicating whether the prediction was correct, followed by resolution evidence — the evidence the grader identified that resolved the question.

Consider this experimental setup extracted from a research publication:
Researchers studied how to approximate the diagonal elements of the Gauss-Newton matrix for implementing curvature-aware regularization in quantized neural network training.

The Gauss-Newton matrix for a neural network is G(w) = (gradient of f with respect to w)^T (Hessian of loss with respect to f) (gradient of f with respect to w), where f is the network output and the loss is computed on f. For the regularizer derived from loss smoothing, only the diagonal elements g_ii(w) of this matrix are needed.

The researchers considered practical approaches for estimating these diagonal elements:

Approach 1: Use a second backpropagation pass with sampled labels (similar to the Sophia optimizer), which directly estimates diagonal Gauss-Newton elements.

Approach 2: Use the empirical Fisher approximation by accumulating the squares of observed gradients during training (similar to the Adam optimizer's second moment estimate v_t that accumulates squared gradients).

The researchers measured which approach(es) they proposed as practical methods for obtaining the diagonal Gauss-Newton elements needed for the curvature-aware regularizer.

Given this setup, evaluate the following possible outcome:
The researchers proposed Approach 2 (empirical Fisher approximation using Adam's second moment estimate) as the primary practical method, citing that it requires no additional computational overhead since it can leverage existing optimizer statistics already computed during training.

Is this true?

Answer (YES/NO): NO